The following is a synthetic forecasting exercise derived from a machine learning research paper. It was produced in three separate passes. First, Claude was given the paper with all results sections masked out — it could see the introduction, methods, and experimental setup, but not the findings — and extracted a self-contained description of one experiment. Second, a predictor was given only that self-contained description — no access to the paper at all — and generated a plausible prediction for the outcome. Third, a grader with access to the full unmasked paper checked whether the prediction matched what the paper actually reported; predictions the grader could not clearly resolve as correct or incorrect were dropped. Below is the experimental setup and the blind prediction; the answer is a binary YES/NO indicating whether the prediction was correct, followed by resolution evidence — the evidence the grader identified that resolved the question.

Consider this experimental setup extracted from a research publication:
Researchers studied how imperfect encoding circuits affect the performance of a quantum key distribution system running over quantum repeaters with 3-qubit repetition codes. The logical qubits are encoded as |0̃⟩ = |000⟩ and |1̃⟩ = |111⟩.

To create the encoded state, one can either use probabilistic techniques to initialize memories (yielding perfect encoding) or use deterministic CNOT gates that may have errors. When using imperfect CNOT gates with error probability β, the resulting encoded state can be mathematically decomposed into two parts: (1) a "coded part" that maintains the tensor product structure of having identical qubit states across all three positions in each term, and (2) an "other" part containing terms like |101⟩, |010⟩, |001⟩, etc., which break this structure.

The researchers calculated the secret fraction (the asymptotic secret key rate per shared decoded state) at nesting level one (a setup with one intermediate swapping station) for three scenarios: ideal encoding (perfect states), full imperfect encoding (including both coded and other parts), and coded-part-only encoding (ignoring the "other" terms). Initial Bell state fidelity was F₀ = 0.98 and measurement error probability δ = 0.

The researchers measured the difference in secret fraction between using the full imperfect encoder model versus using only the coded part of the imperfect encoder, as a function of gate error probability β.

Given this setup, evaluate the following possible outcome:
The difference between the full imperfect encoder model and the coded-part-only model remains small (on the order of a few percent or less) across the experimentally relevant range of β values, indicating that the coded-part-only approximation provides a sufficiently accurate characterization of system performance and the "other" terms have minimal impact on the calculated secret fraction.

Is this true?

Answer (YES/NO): YES